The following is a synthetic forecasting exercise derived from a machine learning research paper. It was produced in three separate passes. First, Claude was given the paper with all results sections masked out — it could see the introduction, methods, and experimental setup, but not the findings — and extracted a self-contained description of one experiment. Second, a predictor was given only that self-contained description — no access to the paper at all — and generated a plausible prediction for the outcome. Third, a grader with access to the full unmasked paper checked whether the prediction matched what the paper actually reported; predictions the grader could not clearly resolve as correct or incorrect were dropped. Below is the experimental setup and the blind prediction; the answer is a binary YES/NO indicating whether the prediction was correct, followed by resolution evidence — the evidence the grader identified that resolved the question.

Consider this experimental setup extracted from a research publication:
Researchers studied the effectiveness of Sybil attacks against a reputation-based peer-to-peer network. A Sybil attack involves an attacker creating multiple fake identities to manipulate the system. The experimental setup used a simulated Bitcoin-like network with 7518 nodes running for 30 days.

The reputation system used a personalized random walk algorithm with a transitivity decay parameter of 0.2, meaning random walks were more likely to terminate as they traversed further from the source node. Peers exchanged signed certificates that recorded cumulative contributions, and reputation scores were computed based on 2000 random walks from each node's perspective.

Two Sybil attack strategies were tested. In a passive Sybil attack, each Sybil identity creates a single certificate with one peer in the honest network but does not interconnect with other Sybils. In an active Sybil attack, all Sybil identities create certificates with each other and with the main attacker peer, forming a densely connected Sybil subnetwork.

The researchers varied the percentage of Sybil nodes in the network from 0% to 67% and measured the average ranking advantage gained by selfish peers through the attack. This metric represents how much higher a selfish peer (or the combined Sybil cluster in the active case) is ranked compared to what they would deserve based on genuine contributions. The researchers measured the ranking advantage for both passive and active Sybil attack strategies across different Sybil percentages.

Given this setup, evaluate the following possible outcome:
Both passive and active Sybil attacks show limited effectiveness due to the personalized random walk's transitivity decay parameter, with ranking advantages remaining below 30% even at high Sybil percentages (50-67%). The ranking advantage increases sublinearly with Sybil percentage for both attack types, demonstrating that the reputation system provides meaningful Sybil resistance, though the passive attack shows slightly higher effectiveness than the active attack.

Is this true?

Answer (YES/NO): NO